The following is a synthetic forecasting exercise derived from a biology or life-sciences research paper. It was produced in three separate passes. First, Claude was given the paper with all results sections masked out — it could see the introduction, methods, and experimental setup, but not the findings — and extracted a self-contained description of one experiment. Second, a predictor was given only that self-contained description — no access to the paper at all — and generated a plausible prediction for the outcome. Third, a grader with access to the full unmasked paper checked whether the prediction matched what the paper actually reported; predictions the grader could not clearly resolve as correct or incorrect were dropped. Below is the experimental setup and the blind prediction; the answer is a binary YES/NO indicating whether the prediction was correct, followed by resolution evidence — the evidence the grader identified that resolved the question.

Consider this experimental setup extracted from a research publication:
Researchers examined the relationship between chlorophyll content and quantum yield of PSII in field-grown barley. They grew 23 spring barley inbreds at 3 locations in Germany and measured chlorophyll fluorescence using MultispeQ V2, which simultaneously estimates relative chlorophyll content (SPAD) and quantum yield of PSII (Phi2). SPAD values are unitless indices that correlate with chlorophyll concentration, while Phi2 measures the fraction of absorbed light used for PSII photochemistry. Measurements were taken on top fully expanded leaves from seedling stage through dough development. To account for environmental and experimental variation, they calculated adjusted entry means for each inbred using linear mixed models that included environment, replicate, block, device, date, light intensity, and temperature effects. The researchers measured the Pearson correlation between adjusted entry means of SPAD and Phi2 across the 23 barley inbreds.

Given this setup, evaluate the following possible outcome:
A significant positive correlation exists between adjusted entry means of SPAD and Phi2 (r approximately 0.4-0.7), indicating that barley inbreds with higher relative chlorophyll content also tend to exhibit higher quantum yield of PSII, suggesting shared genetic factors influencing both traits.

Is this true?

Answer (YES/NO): NO